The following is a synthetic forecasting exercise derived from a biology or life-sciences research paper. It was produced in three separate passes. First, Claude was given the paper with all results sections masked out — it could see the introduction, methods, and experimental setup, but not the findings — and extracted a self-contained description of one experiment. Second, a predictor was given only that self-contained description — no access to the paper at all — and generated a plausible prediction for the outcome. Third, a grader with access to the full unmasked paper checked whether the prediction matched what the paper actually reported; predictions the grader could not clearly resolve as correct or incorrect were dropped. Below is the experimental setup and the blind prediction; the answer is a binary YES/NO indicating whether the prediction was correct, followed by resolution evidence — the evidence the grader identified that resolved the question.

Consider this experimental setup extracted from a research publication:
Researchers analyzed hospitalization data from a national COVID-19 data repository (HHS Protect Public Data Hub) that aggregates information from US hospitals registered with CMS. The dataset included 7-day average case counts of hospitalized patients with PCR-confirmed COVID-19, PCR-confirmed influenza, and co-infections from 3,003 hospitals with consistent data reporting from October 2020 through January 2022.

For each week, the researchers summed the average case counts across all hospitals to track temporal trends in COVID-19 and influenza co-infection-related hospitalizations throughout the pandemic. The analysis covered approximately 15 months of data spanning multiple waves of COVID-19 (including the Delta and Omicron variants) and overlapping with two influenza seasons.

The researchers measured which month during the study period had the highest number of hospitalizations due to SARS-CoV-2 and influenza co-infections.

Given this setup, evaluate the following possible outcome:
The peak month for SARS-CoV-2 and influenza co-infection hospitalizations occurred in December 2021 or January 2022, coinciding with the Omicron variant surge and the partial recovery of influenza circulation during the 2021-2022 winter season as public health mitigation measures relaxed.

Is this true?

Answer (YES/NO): YES